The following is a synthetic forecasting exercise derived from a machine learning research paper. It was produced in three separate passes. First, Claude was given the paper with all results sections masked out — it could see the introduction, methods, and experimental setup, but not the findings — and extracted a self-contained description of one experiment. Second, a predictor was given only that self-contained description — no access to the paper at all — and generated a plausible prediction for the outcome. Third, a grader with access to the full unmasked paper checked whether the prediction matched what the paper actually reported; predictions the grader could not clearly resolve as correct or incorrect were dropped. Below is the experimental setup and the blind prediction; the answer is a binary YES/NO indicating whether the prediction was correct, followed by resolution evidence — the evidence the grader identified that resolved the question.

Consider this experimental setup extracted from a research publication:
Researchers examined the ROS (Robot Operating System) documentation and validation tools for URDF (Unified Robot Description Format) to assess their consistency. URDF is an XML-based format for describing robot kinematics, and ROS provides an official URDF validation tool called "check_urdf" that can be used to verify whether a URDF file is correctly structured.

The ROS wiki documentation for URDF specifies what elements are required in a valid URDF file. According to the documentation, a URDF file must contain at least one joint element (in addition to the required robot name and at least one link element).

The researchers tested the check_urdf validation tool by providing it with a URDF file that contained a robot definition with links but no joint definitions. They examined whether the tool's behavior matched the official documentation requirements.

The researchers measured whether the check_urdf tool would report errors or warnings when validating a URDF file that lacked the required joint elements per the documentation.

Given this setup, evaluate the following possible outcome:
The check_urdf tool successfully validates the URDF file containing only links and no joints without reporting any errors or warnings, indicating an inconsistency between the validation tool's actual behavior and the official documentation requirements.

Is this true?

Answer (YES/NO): YES